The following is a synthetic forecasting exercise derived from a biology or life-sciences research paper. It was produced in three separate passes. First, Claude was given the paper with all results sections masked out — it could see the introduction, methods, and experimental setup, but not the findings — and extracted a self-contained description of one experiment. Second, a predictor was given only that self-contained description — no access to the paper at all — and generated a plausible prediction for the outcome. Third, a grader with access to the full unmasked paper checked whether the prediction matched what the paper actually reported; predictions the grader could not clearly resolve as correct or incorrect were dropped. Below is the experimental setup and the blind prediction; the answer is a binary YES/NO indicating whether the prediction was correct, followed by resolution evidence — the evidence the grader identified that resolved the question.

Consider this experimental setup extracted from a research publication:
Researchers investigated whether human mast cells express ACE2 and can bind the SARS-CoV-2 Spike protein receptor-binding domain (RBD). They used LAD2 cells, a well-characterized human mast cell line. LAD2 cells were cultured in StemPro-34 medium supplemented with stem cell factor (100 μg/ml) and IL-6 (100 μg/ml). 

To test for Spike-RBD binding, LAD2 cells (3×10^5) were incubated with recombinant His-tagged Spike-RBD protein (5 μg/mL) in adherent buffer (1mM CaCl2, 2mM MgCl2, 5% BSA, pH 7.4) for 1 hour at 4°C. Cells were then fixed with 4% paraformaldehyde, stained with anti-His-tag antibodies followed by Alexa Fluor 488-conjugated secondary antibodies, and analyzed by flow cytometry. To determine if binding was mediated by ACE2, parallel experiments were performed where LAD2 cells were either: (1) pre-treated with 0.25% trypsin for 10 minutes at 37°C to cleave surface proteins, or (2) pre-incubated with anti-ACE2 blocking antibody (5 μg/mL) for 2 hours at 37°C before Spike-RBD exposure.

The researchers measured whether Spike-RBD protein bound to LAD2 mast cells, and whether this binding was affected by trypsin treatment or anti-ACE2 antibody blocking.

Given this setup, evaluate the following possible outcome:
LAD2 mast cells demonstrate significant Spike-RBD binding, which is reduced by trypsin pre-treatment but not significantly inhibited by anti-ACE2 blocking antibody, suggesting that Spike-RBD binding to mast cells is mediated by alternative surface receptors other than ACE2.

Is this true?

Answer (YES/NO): NO